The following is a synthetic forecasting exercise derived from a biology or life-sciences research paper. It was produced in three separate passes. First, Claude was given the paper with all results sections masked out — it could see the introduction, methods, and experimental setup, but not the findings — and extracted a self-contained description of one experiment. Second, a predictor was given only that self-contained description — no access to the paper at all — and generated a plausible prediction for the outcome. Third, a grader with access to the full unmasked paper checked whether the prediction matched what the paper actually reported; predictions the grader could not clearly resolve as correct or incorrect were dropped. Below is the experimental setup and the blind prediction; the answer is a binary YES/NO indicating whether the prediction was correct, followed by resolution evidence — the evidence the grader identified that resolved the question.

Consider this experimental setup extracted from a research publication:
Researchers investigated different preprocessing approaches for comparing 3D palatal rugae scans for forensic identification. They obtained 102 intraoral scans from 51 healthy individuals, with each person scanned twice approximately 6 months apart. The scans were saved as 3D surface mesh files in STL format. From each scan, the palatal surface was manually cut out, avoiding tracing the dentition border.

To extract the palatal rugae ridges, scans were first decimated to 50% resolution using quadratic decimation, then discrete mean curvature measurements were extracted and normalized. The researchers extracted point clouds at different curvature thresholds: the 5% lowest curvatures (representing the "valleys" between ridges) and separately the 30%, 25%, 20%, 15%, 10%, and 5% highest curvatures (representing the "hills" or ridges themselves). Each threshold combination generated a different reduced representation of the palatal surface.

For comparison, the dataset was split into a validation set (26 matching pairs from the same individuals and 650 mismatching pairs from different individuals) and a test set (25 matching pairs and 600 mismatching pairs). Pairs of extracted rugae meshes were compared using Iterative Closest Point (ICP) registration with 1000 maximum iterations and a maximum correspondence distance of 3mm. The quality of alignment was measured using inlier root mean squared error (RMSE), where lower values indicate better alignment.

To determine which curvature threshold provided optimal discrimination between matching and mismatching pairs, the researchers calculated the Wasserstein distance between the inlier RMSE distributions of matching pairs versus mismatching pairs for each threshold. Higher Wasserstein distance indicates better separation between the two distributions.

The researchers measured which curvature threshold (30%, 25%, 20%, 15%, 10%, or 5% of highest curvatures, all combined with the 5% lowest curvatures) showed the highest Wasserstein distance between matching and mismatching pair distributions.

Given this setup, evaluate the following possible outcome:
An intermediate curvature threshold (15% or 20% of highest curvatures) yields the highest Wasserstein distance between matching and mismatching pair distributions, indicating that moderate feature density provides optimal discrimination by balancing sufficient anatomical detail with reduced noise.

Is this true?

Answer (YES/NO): NO